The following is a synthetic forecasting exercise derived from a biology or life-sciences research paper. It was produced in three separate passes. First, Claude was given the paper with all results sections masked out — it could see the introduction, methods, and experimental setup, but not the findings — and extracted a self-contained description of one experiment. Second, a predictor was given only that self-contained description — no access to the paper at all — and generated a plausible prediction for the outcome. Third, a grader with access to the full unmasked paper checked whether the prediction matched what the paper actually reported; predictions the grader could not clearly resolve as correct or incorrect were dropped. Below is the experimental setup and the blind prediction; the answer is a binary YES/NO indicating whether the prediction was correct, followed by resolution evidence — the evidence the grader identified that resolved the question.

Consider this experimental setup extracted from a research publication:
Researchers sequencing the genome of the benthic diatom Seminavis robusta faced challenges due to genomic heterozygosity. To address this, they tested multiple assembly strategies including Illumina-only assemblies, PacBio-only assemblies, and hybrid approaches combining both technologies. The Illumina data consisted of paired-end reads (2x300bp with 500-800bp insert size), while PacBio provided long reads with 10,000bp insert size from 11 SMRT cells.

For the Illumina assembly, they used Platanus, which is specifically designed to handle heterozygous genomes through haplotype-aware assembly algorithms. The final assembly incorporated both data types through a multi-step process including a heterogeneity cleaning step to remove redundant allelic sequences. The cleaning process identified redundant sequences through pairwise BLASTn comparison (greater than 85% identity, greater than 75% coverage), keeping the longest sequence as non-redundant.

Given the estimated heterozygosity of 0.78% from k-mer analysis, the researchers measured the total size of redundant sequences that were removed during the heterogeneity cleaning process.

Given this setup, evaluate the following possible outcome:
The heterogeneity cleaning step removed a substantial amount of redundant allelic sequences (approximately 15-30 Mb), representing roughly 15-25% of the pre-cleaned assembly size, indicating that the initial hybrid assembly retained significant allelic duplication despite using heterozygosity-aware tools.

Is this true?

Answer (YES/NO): NO